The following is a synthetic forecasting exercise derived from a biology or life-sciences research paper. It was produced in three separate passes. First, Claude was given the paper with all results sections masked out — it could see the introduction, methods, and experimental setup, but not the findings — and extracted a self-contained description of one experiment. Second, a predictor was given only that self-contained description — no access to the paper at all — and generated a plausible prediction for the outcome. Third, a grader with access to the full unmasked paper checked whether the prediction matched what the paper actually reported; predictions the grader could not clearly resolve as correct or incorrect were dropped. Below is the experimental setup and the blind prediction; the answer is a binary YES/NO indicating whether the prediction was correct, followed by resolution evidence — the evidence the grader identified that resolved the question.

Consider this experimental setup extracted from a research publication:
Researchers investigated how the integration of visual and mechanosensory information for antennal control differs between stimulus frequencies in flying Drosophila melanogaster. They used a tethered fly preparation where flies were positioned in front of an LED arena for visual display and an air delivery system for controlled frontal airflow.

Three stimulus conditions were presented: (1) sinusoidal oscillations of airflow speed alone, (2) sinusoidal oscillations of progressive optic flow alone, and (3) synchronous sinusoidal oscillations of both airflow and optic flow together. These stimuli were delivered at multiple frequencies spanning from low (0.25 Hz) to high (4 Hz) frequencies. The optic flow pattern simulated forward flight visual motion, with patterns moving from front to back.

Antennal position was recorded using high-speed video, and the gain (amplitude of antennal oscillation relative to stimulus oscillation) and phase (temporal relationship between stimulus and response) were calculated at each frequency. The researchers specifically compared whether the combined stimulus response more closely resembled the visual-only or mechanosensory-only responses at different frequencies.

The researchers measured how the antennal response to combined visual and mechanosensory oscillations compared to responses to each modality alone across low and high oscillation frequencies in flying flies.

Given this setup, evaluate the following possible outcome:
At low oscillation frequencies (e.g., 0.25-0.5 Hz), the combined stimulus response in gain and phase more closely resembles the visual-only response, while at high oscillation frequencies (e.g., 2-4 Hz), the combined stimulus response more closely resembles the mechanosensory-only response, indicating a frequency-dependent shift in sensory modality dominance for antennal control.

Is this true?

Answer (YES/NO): YES